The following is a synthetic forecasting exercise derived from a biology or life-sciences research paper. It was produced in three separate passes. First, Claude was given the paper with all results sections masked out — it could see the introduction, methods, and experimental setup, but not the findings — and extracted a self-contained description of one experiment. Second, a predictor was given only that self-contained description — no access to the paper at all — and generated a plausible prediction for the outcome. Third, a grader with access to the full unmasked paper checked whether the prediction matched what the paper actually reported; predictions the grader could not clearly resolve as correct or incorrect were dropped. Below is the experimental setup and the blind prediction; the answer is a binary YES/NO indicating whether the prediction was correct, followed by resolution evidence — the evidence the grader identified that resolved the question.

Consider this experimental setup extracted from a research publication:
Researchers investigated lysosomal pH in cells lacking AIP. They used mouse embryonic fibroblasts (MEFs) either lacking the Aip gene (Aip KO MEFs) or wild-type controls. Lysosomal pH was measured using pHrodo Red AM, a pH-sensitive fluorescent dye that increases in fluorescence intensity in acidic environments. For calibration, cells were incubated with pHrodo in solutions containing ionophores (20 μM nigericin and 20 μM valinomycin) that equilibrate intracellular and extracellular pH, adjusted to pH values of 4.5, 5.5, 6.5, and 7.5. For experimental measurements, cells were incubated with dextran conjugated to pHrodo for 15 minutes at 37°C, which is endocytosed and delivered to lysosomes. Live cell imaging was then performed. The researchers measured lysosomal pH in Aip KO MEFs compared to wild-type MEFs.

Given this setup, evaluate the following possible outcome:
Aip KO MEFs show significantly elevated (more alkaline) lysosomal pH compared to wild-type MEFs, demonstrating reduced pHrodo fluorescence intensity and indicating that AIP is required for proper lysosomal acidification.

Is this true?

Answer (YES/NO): YES